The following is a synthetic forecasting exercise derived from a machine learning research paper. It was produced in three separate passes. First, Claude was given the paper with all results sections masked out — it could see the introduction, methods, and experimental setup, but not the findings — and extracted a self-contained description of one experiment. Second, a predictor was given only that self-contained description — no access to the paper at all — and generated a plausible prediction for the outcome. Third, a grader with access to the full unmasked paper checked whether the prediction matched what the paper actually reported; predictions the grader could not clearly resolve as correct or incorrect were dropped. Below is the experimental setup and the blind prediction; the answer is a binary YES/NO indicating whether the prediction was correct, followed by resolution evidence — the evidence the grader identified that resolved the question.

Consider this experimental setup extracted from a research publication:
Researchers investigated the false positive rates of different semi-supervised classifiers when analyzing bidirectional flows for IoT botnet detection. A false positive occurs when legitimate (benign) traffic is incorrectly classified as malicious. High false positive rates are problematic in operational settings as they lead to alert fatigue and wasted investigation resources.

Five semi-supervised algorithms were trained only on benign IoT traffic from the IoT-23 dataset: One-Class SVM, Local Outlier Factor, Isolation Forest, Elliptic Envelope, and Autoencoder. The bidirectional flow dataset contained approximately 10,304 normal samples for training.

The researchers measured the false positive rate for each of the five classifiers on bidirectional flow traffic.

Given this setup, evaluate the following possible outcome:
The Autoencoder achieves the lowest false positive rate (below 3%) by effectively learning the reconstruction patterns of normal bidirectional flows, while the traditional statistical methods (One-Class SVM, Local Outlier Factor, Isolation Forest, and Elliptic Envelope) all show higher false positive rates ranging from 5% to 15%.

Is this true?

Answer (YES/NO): NO